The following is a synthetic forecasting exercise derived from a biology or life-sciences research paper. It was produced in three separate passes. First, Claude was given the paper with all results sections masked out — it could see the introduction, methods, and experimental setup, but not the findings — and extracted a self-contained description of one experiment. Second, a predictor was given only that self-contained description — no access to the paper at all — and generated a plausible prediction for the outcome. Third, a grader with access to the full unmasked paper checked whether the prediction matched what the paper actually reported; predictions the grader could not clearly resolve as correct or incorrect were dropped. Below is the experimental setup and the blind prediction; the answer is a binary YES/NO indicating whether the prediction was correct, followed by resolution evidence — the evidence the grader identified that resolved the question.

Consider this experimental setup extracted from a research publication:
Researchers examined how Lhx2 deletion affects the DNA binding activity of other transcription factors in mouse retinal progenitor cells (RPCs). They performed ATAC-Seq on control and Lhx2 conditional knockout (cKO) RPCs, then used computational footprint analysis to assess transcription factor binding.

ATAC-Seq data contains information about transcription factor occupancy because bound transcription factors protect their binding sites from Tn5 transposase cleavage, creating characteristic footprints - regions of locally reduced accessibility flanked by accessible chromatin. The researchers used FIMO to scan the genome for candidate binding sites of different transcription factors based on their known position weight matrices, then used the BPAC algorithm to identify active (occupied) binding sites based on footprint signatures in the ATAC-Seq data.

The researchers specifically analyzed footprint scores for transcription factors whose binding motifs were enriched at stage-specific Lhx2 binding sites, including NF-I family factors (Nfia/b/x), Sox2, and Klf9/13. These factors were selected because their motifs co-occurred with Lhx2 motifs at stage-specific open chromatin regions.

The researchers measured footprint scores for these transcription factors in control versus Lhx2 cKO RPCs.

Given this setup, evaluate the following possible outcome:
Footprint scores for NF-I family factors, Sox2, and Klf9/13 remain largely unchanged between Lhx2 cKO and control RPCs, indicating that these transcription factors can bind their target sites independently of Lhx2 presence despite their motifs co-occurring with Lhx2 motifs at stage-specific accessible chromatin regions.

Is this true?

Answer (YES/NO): NO